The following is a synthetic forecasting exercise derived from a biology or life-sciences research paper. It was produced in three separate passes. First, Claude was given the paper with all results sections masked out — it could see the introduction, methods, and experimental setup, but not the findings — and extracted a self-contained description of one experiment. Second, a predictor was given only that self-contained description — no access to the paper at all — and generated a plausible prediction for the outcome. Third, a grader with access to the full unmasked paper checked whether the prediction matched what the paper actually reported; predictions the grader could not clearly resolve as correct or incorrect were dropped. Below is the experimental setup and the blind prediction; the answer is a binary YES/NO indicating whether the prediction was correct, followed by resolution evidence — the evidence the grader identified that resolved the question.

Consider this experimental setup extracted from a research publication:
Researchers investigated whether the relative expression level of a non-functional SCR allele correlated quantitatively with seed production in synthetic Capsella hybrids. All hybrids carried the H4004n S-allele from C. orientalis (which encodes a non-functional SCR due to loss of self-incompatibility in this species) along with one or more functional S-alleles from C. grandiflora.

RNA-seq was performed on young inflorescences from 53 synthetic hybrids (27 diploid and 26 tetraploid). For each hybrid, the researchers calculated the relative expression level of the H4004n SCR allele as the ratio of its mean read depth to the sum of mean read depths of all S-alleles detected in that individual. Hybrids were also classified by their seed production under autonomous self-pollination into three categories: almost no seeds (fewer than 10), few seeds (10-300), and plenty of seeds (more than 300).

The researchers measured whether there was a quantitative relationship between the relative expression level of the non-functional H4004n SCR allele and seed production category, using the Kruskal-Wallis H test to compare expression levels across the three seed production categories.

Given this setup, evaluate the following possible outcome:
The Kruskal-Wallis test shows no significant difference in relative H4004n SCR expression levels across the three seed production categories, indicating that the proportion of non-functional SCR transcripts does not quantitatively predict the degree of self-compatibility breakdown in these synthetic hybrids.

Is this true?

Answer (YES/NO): NO